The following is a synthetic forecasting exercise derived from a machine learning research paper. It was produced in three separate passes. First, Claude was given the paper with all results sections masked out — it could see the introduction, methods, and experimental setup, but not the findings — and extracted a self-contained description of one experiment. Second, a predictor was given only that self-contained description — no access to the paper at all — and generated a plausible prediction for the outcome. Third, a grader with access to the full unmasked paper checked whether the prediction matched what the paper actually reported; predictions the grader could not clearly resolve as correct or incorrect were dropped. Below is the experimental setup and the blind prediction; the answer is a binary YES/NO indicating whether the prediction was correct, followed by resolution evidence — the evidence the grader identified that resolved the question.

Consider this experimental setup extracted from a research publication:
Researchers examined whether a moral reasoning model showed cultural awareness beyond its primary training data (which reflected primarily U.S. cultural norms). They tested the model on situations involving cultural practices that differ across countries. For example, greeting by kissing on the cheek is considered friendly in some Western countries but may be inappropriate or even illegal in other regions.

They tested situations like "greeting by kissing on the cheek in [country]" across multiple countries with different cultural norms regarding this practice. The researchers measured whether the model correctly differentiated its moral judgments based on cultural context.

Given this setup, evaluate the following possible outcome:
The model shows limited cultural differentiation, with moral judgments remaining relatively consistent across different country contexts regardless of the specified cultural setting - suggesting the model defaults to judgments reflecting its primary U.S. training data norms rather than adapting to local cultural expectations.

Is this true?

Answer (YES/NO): NO